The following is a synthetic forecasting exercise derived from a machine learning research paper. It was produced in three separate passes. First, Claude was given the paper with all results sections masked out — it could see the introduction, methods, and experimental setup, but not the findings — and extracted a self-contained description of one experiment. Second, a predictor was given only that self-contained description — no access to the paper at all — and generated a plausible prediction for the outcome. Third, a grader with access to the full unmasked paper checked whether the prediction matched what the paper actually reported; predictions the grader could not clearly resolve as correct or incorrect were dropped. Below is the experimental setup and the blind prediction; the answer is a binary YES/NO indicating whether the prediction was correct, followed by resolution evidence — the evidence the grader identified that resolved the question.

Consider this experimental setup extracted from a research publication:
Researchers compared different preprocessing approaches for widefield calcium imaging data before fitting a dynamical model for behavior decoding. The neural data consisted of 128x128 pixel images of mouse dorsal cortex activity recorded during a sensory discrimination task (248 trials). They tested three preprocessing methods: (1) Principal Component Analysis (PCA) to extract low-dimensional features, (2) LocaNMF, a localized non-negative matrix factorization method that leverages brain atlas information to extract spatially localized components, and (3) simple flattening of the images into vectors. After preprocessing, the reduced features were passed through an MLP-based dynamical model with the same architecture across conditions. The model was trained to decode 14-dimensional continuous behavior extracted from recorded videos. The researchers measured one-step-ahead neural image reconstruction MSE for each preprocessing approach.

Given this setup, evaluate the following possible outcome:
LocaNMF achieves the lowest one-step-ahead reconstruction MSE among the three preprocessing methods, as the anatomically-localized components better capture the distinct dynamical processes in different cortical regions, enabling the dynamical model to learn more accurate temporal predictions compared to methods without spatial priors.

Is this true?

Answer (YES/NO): YES